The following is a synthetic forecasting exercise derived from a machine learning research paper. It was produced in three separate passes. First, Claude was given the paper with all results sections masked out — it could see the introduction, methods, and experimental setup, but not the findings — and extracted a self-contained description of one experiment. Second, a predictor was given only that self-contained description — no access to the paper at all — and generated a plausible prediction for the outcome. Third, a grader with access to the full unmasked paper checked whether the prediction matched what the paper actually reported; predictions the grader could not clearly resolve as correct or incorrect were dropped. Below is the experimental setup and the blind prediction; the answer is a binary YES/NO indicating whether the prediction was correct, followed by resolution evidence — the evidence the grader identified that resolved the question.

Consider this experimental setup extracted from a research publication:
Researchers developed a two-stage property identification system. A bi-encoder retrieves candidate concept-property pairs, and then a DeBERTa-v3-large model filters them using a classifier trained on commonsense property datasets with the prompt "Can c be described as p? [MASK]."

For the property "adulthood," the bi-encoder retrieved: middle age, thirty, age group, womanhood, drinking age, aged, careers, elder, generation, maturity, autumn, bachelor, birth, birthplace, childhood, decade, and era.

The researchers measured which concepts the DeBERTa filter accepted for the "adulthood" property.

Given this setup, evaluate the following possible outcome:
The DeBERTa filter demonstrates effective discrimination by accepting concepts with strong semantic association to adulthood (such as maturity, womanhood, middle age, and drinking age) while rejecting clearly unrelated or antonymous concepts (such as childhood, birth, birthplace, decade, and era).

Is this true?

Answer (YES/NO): YES